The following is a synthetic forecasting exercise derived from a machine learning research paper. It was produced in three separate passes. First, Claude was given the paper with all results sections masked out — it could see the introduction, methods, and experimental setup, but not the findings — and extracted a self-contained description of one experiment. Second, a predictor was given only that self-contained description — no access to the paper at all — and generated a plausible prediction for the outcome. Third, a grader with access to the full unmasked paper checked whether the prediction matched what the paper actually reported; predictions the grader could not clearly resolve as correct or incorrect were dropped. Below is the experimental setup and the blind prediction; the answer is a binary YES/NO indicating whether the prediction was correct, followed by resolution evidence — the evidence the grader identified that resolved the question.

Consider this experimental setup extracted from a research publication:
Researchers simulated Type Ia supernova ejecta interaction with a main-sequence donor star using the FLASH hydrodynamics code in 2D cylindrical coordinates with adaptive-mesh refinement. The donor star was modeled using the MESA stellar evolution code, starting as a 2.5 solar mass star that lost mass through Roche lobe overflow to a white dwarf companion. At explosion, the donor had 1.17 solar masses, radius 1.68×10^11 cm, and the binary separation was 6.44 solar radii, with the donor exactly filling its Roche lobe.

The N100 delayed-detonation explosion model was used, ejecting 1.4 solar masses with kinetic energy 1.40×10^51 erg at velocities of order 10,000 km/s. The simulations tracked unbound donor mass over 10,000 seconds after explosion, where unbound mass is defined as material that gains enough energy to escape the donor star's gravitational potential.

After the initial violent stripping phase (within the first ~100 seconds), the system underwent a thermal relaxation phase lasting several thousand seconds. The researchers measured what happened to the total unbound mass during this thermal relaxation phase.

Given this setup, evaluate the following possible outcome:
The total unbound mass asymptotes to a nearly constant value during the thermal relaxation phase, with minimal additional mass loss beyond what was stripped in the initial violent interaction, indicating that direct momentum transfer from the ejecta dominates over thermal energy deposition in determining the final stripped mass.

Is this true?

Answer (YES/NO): NO